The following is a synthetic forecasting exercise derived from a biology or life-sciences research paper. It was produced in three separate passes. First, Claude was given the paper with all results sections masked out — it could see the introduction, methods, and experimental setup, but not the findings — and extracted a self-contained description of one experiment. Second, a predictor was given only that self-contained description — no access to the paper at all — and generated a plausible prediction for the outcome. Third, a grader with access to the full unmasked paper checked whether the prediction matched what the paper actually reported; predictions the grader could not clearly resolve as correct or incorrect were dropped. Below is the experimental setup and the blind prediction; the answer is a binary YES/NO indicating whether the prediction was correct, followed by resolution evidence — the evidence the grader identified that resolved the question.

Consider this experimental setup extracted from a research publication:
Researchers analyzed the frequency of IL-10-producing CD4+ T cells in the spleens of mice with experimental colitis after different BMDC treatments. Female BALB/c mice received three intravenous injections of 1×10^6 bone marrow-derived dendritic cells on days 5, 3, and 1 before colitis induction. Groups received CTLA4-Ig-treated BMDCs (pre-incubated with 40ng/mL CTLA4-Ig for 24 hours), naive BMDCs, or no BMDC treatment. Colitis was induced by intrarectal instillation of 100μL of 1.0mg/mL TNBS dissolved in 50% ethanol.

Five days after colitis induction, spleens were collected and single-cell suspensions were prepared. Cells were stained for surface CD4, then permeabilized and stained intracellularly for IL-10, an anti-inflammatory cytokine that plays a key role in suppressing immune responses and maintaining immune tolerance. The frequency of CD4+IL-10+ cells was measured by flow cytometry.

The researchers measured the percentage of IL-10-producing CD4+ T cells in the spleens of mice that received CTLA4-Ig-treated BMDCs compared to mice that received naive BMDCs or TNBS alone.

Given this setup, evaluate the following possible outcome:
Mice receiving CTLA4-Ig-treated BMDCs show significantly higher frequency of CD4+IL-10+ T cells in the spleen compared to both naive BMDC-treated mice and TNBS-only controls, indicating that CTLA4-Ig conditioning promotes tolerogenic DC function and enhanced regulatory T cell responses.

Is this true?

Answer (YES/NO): YES